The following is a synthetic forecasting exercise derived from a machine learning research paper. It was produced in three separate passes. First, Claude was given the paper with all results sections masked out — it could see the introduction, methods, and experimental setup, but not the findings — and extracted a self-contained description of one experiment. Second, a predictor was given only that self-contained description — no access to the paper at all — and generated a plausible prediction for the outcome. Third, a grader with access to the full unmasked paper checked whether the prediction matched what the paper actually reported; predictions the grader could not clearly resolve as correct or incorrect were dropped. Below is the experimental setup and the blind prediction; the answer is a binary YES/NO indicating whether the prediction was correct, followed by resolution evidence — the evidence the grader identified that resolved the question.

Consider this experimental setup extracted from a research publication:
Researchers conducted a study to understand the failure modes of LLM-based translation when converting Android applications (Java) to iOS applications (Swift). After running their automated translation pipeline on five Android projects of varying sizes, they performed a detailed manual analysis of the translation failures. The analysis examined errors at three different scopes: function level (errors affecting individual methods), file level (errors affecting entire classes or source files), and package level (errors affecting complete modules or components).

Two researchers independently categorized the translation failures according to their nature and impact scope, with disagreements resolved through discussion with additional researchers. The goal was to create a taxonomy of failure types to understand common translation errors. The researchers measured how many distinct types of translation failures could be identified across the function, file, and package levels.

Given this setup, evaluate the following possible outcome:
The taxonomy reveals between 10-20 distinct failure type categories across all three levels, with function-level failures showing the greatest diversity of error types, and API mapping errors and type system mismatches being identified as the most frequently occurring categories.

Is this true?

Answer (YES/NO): NO